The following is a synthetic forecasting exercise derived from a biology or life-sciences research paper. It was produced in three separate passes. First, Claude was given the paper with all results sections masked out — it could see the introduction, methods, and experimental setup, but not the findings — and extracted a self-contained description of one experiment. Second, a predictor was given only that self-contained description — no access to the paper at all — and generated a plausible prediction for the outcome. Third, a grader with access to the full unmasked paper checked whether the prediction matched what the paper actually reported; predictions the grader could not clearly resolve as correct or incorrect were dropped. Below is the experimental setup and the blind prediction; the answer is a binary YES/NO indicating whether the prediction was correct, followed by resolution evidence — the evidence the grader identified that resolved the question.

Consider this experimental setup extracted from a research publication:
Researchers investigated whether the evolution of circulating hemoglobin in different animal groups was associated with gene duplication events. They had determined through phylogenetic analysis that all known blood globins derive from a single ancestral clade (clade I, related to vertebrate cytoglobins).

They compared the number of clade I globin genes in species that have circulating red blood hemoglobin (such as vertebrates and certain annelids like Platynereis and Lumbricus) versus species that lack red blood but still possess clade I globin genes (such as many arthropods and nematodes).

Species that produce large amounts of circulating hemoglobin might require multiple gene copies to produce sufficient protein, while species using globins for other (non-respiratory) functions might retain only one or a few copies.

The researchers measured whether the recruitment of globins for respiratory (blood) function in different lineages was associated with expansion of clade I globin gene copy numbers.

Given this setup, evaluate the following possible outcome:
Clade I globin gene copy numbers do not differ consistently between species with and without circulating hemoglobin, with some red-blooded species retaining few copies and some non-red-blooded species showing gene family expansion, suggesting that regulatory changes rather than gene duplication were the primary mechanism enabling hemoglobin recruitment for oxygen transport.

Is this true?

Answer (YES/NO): NO